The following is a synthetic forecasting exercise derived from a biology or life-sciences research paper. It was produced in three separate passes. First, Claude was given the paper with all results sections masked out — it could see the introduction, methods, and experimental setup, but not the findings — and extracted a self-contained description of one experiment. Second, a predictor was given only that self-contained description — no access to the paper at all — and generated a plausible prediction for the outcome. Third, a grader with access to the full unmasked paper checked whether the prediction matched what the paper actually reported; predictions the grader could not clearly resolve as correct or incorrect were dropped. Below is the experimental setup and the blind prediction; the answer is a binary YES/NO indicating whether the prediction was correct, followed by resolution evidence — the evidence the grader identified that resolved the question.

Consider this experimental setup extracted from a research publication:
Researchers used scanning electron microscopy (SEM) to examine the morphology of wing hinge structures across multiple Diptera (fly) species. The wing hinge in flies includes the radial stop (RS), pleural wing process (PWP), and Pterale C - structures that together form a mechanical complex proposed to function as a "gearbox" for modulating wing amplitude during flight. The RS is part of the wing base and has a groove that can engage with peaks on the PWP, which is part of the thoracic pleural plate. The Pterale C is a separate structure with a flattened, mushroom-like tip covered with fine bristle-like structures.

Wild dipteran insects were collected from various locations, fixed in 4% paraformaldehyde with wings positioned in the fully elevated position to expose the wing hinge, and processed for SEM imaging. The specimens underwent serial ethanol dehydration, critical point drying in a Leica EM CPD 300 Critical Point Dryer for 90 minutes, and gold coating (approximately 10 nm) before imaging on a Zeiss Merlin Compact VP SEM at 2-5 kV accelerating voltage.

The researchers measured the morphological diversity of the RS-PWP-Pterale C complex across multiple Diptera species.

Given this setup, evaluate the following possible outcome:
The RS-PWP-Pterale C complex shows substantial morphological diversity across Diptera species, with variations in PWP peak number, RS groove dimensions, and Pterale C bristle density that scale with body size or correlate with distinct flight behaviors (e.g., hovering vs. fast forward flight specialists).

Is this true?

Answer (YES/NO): NO